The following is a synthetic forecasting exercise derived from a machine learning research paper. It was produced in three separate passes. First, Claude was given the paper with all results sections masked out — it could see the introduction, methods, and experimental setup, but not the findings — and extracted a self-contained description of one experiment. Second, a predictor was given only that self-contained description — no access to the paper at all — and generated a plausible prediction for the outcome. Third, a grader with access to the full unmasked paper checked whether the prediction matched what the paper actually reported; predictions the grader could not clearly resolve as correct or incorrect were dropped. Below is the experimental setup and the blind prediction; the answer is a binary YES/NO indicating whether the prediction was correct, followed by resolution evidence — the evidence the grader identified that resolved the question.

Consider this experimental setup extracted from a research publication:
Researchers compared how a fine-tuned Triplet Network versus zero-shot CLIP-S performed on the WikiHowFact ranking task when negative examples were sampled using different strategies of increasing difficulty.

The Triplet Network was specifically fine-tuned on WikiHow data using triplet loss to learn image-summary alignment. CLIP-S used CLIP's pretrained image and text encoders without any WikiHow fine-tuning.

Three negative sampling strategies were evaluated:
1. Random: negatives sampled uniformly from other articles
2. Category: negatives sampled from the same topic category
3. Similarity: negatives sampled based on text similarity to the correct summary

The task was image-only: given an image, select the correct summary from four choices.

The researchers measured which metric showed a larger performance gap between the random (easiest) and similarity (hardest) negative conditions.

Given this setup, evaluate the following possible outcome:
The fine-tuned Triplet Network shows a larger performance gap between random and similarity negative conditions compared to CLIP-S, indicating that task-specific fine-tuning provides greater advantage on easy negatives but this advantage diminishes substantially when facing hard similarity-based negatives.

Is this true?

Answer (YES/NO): NO